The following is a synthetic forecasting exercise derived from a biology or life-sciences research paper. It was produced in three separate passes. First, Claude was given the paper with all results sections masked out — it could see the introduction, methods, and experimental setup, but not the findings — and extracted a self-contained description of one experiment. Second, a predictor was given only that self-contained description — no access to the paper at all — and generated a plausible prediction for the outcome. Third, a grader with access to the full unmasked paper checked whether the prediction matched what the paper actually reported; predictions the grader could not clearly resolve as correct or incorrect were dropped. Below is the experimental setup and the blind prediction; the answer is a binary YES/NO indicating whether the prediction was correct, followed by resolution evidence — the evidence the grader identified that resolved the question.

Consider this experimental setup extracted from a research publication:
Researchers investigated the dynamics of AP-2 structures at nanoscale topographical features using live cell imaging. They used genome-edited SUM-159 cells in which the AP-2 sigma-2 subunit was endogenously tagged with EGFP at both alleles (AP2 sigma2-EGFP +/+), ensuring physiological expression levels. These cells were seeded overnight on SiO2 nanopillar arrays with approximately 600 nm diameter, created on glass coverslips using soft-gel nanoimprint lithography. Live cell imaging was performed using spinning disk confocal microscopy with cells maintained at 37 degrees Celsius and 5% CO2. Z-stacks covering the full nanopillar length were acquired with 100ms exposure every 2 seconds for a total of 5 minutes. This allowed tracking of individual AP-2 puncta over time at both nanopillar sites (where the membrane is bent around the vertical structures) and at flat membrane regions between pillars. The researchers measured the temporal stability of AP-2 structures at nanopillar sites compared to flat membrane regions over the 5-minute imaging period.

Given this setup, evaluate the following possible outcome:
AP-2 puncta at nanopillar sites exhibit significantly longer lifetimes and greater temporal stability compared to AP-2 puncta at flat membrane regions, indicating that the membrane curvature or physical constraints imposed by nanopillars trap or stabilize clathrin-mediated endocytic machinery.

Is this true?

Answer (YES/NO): YES